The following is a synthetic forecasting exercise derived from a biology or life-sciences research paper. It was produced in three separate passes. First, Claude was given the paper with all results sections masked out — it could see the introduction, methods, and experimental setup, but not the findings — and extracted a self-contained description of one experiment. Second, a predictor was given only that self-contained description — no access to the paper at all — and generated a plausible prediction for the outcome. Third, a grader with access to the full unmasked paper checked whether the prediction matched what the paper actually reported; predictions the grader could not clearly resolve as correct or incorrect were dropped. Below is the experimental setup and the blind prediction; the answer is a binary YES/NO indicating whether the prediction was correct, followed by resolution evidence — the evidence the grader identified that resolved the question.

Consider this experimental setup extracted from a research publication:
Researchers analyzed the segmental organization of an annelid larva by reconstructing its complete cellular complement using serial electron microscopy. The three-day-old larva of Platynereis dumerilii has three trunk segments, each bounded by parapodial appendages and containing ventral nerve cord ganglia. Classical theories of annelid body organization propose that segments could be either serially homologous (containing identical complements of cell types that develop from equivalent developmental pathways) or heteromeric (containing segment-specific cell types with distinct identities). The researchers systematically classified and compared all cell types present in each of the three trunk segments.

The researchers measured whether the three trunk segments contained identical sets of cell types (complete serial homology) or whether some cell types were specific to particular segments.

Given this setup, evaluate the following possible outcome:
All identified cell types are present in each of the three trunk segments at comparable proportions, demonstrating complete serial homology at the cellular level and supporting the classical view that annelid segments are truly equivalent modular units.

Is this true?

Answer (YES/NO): NO